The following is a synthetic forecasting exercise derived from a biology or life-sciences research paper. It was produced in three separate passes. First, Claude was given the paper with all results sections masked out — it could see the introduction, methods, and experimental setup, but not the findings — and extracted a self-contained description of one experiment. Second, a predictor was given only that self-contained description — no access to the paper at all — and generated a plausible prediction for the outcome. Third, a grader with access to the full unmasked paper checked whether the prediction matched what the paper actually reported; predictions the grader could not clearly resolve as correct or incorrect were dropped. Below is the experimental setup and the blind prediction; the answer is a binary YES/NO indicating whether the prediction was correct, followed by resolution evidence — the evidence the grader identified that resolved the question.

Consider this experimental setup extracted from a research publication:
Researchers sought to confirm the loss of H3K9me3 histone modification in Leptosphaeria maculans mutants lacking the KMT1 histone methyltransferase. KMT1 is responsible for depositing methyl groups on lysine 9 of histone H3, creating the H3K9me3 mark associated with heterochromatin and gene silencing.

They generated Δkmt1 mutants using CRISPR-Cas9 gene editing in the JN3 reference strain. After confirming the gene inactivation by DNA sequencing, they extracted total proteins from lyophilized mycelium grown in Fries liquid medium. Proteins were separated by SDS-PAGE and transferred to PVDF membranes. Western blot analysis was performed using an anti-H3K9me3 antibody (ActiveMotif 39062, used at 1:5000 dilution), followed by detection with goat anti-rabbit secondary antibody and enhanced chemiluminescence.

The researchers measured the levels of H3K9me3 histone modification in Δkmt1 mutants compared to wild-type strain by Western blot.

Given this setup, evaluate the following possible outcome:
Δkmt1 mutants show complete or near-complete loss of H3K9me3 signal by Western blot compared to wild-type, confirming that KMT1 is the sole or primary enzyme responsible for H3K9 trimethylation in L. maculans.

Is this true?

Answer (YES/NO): YES